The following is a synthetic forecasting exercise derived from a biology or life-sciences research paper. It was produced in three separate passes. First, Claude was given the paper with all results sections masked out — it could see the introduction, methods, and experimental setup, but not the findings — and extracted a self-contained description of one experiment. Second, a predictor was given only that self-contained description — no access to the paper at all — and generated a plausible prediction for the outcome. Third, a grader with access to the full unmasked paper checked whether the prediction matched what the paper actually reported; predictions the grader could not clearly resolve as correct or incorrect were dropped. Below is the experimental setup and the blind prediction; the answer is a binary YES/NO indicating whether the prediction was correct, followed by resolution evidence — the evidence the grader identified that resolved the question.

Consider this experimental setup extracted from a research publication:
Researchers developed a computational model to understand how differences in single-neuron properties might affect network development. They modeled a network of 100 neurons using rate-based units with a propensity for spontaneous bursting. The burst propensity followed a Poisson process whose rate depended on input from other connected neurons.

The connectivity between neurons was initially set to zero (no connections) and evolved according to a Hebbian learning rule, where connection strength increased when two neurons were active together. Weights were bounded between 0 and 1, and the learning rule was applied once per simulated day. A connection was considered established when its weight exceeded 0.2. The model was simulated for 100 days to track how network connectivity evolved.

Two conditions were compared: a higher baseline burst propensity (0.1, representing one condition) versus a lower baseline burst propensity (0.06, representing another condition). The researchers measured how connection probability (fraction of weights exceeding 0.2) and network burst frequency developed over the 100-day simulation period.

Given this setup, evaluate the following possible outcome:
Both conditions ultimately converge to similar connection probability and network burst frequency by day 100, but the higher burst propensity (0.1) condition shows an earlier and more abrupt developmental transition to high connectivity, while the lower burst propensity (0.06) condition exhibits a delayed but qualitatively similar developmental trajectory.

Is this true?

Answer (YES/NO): NO